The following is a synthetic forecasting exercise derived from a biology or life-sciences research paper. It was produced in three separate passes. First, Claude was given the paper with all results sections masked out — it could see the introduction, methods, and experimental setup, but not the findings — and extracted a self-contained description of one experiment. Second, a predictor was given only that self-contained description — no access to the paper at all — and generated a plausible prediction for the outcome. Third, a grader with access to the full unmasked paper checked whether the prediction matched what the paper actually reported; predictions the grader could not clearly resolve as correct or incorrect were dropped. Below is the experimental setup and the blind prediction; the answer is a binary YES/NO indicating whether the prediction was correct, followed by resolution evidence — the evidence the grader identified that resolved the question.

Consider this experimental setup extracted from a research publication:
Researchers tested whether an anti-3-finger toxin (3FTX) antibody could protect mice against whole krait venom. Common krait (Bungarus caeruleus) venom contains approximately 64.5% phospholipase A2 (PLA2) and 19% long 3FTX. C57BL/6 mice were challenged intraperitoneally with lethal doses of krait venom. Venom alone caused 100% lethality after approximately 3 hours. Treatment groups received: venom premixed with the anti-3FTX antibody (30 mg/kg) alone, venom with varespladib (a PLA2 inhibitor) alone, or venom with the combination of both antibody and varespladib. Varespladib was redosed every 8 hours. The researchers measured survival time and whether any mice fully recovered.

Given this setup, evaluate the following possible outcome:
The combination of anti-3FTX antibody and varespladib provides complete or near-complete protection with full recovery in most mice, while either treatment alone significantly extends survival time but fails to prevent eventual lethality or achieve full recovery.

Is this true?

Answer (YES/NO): NO